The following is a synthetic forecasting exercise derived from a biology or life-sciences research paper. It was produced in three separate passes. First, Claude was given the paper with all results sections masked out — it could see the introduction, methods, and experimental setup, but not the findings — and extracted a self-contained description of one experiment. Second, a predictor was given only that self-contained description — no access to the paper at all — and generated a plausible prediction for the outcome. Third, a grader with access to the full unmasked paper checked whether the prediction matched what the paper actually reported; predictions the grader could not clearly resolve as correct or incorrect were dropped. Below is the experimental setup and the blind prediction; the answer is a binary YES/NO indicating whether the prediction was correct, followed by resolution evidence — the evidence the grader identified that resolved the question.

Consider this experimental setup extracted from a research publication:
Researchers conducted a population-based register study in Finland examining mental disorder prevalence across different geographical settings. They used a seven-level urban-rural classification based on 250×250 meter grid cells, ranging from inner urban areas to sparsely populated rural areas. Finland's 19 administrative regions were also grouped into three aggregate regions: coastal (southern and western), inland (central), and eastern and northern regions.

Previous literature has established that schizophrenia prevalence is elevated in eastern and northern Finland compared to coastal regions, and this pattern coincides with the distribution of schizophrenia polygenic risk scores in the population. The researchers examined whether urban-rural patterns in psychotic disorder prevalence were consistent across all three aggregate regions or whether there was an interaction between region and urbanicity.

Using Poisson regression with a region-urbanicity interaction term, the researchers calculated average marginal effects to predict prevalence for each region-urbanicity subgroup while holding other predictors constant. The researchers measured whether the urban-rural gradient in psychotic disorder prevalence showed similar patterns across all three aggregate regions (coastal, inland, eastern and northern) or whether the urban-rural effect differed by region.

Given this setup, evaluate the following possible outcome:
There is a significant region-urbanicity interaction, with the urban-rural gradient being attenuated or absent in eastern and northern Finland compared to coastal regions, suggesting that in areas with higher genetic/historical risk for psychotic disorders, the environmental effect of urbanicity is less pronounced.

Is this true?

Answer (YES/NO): NO